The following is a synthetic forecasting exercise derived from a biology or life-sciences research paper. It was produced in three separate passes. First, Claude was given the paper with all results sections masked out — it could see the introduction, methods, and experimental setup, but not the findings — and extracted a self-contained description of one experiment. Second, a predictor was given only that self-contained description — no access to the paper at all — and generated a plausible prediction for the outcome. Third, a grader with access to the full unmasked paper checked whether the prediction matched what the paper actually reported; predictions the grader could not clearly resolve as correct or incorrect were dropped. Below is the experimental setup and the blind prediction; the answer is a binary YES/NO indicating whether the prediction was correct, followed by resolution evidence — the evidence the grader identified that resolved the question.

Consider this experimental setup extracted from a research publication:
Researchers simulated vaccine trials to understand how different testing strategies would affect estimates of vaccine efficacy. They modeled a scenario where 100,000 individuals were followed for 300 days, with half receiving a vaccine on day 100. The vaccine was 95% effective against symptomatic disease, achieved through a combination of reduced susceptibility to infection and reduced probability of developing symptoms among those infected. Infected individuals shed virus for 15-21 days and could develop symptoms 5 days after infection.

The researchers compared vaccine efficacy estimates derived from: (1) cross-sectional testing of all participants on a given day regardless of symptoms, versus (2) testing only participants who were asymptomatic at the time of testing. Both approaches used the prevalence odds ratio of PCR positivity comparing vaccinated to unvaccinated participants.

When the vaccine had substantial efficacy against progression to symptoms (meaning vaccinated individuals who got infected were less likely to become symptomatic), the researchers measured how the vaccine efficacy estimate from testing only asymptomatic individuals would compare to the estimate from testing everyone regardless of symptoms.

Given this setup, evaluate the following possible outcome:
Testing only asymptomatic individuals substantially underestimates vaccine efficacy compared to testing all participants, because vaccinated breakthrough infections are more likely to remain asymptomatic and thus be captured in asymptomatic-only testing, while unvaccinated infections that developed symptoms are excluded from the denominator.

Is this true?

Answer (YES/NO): YES